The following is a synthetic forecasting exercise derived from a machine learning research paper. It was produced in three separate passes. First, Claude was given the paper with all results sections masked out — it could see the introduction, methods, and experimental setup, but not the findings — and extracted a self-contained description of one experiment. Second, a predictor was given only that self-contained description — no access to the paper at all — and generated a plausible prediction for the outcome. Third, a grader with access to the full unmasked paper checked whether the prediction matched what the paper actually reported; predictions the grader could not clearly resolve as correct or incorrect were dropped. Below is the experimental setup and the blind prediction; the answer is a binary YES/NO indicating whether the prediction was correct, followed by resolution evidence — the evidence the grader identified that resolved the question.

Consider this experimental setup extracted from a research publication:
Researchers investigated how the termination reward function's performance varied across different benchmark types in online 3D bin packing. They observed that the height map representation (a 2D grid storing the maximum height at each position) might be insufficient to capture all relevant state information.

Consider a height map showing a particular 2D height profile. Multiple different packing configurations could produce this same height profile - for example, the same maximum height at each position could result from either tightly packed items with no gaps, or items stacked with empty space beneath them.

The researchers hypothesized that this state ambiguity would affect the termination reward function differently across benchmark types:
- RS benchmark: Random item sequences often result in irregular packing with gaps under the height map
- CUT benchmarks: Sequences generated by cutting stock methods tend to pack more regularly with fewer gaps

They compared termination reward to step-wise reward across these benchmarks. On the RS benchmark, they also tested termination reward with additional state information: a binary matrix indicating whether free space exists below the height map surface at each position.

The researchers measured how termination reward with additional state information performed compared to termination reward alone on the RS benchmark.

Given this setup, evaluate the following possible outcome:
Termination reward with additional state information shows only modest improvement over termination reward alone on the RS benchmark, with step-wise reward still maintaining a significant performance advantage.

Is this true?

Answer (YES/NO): NO